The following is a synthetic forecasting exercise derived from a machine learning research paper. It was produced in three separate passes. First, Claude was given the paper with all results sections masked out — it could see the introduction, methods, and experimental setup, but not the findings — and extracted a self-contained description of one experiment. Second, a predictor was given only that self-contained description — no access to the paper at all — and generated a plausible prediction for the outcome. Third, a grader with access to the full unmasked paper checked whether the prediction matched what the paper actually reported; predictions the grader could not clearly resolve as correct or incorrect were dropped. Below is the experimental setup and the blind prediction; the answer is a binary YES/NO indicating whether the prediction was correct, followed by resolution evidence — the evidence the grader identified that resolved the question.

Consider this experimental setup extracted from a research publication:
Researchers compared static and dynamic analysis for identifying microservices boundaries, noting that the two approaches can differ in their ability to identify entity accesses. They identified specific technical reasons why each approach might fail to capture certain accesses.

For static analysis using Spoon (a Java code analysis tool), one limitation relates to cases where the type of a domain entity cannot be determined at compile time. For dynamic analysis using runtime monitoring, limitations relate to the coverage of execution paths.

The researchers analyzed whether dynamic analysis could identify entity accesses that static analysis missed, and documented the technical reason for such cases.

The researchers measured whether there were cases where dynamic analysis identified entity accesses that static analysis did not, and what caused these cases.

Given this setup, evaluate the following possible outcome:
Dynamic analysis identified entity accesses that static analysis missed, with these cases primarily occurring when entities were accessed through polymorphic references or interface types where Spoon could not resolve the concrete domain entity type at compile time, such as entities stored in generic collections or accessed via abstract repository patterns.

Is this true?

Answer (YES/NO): NO